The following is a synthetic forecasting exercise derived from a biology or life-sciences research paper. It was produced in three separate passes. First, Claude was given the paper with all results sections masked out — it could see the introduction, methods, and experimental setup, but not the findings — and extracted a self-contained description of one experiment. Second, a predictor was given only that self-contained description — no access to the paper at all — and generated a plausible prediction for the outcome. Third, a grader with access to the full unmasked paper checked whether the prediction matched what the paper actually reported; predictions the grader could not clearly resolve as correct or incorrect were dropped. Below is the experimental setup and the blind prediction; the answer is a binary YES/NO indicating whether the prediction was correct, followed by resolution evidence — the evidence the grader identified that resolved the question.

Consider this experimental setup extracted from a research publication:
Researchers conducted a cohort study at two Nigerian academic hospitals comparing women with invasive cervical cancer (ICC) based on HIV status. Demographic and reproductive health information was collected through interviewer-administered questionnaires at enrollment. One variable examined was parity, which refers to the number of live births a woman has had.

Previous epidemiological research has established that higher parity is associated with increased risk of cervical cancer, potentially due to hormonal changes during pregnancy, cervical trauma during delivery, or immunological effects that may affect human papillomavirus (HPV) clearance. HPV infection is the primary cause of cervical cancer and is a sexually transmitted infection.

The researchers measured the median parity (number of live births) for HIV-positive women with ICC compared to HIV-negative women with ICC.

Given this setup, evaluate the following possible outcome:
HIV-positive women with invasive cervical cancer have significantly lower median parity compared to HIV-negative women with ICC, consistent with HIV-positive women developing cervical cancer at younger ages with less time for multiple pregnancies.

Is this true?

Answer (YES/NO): YES